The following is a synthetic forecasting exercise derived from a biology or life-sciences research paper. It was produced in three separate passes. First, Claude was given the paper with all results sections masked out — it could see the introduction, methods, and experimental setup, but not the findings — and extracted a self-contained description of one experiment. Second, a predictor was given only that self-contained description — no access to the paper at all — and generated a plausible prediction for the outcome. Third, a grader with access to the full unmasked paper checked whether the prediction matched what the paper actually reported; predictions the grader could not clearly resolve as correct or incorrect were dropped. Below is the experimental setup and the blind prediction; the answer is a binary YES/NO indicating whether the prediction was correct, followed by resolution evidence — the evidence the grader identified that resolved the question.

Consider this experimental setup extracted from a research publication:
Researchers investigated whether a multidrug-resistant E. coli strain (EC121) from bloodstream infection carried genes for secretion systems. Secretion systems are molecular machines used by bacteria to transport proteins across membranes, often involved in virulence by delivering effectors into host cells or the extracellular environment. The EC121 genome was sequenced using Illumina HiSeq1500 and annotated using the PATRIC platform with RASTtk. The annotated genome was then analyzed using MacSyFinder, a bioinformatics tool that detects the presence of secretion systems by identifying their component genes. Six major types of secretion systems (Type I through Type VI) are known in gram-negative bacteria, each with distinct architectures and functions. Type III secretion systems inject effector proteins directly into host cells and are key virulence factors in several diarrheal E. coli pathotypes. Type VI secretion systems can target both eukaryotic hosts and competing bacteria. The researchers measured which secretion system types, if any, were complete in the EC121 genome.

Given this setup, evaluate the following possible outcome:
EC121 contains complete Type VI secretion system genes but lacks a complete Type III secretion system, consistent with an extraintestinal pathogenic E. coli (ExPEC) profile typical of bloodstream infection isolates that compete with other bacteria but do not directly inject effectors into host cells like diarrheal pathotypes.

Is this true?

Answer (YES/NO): NO